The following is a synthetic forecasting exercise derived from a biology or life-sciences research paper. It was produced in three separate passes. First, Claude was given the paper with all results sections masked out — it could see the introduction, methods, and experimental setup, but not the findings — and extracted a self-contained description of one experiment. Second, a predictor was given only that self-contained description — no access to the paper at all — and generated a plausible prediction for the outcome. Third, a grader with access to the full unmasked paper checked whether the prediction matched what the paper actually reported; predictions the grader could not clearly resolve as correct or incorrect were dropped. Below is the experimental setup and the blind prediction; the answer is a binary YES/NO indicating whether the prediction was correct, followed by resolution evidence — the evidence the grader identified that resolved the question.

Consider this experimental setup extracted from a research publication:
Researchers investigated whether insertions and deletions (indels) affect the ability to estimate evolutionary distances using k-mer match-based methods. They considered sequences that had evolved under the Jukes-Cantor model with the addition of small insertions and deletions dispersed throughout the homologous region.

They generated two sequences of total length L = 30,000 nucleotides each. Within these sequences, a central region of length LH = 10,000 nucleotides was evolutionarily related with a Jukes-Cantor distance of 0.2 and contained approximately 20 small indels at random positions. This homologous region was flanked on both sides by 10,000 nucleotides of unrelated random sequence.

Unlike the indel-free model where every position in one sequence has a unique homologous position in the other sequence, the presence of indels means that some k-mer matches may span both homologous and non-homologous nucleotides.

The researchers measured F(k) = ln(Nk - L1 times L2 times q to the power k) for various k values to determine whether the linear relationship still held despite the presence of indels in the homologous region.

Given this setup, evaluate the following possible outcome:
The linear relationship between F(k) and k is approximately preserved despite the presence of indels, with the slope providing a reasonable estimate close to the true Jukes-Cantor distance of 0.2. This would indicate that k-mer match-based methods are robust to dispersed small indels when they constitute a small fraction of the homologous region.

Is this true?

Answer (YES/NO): YES